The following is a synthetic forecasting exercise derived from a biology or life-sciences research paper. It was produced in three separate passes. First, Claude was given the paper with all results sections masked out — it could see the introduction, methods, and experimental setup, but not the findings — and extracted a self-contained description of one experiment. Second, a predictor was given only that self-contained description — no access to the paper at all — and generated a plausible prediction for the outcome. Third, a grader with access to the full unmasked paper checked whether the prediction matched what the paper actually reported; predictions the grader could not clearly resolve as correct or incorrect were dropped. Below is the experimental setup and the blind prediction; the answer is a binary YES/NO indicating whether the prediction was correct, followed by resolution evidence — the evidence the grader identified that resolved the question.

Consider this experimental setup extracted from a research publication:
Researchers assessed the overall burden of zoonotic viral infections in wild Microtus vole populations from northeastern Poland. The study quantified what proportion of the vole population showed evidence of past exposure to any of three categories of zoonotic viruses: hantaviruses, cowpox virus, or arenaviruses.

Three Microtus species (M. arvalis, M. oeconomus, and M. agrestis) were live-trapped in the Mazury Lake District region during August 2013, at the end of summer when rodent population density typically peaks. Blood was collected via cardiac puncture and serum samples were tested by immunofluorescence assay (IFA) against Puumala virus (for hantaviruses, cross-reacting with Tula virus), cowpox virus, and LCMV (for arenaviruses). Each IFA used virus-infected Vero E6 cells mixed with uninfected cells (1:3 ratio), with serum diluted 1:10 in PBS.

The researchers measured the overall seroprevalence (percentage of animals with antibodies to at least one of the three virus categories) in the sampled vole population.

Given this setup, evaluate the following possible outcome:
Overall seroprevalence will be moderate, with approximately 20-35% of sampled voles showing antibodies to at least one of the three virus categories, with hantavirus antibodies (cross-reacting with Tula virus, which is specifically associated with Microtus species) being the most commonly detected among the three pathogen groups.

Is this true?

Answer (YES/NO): NO